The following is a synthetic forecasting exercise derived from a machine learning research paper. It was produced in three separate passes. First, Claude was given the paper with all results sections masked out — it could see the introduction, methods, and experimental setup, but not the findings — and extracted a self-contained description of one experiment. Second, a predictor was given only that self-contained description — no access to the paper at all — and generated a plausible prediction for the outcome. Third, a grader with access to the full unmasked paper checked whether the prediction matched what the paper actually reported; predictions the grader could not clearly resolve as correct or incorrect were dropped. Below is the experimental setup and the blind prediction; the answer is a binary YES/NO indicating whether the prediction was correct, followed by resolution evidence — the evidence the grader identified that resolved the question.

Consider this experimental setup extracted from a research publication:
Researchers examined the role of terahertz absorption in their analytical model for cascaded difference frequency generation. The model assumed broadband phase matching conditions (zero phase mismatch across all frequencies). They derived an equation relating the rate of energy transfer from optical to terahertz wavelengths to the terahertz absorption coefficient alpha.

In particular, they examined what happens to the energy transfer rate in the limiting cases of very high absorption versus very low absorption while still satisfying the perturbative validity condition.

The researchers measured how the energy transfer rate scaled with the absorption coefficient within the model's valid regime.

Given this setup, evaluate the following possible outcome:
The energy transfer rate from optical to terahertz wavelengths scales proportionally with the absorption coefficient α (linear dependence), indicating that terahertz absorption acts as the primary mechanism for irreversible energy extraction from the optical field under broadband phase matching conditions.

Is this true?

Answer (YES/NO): NO